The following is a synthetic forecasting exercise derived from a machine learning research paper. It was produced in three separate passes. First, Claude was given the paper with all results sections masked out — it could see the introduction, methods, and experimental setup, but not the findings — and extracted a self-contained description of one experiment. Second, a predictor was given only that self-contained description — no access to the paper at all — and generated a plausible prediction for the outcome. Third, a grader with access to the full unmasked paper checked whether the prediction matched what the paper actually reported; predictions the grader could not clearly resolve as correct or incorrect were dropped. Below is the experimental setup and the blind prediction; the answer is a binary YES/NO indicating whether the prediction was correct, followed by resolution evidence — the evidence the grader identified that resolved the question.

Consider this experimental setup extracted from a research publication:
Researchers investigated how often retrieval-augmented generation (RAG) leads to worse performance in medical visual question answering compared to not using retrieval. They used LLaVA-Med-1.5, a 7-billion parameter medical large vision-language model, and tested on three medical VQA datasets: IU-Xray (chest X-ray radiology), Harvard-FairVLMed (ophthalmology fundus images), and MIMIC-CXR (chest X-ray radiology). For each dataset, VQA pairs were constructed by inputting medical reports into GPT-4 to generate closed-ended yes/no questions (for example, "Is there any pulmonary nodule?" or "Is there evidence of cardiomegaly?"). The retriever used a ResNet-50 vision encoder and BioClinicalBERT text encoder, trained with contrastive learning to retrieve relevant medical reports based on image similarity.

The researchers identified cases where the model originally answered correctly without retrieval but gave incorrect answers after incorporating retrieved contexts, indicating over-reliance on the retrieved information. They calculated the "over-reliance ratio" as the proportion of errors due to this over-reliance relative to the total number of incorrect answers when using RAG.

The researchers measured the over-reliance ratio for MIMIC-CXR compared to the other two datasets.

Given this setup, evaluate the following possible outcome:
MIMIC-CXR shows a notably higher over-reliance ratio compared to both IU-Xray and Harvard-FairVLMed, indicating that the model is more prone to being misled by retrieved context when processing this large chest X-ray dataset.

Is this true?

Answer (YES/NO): YES